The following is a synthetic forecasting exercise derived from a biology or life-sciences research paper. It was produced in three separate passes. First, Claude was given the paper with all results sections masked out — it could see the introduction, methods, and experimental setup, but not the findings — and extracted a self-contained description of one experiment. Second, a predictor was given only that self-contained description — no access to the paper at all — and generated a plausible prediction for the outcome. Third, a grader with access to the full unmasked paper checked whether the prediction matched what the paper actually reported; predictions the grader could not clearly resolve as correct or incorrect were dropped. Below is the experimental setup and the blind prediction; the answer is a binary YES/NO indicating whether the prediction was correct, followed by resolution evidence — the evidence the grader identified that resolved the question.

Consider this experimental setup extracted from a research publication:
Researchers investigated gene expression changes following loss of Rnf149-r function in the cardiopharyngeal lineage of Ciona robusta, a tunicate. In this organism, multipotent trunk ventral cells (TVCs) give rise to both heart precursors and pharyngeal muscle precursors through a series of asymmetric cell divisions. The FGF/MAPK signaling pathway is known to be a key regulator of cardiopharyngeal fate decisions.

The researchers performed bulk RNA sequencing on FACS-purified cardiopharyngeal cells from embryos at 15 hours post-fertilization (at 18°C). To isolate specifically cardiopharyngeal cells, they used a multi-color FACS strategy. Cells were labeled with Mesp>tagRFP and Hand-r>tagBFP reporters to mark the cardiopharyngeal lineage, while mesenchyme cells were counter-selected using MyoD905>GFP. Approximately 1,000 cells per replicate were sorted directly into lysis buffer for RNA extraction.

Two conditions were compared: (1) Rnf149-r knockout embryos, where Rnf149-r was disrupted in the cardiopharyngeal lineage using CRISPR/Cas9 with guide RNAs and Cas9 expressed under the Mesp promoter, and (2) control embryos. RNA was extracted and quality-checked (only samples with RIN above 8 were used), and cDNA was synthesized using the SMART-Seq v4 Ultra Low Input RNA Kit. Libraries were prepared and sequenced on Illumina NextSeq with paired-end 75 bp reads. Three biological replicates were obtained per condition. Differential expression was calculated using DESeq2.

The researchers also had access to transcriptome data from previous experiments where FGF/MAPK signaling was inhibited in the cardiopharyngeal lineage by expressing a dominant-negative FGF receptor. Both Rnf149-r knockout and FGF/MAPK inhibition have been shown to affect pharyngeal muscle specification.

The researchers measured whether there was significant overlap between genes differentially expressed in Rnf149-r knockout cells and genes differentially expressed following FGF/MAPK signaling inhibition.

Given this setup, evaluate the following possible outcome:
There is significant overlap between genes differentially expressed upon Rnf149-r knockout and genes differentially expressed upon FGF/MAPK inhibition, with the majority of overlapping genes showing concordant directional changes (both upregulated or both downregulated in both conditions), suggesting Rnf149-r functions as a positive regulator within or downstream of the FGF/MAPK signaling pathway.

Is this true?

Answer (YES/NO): NO